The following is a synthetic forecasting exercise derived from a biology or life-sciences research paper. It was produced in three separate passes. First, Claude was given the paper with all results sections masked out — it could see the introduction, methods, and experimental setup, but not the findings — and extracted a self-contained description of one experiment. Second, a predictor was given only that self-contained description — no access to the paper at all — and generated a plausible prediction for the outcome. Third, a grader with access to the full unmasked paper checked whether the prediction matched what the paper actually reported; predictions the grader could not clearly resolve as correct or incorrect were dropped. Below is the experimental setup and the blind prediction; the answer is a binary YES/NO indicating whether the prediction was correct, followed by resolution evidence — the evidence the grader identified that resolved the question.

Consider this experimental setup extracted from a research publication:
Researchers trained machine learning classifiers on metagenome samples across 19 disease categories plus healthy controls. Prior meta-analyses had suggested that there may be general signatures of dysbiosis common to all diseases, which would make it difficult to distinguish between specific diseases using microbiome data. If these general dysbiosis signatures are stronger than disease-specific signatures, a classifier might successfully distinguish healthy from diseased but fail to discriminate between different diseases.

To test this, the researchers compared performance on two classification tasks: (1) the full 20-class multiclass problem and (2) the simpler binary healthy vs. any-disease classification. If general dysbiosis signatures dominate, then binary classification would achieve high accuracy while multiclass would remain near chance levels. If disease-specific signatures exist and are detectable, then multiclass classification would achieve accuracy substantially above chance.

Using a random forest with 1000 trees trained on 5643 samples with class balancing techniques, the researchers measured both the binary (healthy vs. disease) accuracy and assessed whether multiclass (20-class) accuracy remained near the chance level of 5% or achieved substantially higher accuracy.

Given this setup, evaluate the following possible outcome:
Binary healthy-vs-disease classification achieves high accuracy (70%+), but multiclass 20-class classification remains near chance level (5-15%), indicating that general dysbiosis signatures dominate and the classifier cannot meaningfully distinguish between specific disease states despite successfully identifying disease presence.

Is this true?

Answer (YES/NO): NO